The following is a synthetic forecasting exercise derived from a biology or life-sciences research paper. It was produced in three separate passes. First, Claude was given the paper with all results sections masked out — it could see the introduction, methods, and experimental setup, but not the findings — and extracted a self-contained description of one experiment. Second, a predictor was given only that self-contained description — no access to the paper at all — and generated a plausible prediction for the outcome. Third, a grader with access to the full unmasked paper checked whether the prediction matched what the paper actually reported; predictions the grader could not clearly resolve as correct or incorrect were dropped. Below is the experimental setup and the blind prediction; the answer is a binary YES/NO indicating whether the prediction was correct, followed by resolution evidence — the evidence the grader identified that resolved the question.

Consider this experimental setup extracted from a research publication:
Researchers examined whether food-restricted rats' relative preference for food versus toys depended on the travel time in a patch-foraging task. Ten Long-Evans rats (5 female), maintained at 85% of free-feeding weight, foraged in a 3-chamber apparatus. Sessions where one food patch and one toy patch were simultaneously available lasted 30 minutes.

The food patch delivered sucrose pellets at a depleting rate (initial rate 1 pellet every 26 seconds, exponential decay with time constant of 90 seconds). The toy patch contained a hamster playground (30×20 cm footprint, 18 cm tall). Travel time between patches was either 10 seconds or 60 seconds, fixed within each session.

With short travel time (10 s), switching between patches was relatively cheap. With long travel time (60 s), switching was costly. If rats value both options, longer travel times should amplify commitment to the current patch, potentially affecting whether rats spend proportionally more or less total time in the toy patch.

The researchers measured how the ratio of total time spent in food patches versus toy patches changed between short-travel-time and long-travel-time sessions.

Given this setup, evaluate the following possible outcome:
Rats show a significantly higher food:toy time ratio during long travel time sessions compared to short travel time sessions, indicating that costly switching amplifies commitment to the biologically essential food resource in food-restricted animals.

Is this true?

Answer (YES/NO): NO